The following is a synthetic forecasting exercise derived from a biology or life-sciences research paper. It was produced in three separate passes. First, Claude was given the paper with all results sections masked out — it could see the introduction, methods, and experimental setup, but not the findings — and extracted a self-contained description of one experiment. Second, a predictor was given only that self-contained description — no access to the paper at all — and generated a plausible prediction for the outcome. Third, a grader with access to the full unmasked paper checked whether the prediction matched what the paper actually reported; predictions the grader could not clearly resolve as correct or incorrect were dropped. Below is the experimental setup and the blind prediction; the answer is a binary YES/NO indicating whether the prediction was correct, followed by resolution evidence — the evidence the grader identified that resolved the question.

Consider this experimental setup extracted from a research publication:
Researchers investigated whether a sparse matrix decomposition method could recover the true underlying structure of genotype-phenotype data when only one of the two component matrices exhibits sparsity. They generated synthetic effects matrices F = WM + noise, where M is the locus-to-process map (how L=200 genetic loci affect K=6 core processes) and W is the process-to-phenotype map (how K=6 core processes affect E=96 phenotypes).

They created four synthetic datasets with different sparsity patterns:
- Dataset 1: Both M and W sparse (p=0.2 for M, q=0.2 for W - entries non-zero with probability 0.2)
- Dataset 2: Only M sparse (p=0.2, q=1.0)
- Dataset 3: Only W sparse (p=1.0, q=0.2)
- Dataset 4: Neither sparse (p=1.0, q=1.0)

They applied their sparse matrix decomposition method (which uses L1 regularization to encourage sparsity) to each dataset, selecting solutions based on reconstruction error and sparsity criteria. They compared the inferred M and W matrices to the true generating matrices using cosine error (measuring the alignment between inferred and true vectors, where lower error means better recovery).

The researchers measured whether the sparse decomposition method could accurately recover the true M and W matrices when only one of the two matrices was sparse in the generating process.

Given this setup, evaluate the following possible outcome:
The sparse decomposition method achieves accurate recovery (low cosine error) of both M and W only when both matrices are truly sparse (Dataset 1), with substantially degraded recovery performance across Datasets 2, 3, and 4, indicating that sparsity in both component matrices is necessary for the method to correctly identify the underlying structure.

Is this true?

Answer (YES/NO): NO